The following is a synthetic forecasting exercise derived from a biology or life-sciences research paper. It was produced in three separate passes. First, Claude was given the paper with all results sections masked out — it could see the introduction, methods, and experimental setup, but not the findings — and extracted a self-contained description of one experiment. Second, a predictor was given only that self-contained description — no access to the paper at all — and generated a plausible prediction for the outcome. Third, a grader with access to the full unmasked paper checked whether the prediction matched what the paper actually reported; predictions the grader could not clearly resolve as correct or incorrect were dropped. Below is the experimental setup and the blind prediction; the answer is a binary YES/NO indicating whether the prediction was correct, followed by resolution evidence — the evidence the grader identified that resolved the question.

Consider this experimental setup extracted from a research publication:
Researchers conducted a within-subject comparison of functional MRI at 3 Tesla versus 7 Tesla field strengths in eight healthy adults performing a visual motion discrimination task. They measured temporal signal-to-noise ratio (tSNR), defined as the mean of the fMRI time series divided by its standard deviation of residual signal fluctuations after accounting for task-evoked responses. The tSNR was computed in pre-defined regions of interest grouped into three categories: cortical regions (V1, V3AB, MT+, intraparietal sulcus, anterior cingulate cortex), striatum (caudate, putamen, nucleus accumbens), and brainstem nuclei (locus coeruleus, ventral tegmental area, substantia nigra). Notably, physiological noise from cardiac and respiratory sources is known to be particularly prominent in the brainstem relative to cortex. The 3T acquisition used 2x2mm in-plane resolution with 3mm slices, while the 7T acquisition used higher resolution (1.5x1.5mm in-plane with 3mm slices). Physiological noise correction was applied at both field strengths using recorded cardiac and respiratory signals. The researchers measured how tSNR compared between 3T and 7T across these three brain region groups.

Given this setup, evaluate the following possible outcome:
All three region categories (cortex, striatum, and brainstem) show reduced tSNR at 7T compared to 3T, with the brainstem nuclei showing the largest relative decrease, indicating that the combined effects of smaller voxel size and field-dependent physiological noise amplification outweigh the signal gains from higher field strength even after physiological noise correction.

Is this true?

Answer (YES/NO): NO